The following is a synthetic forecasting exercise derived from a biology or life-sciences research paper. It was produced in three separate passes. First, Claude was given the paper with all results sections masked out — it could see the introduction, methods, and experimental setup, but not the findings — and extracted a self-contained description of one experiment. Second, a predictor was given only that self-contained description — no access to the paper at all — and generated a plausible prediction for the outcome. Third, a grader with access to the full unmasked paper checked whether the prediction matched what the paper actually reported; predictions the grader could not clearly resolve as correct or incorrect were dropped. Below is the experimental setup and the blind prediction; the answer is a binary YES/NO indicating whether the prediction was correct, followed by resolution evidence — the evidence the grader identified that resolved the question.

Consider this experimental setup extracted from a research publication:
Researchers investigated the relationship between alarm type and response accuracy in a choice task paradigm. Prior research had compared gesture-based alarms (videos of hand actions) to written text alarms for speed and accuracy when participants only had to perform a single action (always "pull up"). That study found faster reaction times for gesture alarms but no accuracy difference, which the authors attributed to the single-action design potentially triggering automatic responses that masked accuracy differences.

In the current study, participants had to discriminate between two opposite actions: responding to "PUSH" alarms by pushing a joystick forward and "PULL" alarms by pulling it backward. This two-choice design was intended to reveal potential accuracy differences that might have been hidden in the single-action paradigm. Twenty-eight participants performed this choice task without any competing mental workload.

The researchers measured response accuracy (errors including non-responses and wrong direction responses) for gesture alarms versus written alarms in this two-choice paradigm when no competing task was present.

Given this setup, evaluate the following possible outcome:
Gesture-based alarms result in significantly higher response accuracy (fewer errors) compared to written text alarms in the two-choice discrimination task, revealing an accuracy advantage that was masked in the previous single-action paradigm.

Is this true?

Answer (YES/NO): YES